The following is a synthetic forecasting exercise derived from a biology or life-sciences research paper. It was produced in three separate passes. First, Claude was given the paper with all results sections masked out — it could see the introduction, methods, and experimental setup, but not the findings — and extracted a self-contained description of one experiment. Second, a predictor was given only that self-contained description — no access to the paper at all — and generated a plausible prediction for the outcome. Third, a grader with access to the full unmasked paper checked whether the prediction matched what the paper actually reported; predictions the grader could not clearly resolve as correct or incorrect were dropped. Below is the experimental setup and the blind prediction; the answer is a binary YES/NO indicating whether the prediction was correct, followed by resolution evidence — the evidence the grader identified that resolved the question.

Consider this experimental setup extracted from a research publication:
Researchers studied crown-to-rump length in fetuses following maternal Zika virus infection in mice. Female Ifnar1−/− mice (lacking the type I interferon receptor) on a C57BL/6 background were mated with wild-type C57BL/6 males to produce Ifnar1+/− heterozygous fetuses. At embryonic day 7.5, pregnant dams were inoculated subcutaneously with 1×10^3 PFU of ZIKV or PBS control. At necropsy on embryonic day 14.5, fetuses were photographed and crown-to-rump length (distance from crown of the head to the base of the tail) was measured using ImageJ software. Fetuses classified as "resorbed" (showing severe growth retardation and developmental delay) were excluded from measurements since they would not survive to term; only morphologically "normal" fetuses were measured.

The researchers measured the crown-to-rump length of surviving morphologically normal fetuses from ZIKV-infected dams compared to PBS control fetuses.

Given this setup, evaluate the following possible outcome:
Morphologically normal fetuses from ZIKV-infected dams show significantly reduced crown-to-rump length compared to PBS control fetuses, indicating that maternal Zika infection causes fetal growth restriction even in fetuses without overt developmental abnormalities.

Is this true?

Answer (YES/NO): NO